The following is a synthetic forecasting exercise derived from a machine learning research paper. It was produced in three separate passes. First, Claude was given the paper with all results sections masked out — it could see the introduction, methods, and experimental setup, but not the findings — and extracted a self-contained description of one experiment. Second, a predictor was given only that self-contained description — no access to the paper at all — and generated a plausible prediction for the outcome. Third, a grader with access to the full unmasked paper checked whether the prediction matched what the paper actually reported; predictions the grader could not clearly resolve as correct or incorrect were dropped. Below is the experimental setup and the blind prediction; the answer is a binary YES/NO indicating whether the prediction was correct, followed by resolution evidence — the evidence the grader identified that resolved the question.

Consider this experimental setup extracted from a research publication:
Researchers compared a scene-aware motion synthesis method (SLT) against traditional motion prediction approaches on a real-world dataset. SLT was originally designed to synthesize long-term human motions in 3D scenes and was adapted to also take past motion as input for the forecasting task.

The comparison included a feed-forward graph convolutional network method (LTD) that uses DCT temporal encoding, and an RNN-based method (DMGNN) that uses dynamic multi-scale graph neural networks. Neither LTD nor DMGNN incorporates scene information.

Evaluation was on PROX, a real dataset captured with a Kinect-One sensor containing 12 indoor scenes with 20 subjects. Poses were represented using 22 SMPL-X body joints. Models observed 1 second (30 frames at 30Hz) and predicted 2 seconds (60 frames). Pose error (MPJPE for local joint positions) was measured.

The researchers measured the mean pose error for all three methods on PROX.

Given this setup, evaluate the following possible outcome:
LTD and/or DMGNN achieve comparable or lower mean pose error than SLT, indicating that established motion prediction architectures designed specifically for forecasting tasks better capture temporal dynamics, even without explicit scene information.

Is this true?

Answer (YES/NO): YES